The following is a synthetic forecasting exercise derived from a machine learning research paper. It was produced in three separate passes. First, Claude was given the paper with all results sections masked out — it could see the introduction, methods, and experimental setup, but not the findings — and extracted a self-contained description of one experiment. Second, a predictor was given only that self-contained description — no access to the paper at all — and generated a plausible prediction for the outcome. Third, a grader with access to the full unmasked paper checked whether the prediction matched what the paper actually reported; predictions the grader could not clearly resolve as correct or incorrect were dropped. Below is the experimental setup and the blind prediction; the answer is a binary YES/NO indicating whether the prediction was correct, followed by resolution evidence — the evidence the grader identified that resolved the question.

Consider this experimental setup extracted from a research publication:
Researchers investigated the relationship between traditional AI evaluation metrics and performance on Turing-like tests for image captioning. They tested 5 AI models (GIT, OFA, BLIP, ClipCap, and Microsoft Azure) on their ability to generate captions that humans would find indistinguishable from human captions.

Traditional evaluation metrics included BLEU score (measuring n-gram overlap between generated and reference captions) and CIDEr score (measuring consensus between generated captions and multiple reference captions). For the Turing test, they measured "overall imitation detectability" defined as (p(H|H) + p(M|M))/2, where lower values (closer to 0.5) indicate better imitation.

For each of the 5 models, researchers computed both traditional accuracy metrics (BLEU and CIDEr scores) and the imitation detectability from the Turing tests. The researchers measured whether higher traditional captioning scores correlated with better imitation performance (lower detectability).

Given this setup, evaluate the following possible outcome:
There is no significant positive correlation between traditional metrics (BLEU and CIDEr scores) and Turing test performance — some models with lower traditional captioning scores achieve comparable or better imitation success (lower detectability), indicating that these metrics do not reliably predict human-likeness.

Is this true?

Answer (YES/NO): YES